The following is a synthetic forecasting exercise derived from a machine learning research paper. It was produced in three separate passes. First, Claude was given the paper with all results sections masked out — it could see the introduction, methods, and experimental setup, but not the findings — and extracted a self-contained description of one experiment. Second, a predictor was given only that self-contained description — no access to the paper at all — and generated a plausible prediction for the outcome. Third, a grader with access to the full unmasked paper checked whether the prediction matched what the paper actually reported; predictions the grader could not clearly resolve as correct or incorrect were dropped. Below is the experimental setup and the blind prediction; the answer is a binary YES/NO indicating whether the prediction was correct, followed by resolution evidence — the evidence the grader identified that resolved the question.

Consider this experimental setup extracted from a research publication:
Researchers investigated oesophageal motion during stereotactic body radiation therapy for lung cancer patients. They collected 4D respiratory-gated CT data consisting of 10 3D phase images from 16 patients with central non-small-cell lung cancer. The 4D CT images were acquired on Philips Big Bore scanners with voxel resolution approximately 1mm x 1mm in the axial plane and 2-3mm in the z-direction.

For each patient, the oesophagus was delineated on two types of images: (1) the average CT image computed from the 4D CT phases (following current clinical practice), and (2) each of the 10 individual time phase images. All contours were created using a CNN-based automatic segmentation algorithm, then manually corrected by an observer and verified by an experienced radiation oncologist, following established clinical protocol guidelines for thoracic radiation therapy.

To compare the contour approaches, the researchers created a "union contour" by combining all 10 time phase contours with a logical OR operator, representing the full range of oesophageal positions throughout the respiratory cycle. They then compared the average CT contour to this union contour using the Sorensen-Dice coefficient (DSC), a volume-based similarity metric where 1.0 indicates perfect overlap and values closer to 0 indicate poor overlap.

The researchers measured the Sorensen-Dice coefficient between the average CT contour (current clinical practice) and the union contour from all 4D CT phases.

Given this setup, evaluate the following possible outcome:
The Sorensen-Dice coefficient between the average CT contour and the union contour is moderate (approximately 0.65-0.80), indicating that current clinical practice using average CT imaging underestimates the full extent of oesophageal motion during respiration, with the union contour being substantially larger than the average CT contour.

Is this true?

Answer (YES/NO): YES